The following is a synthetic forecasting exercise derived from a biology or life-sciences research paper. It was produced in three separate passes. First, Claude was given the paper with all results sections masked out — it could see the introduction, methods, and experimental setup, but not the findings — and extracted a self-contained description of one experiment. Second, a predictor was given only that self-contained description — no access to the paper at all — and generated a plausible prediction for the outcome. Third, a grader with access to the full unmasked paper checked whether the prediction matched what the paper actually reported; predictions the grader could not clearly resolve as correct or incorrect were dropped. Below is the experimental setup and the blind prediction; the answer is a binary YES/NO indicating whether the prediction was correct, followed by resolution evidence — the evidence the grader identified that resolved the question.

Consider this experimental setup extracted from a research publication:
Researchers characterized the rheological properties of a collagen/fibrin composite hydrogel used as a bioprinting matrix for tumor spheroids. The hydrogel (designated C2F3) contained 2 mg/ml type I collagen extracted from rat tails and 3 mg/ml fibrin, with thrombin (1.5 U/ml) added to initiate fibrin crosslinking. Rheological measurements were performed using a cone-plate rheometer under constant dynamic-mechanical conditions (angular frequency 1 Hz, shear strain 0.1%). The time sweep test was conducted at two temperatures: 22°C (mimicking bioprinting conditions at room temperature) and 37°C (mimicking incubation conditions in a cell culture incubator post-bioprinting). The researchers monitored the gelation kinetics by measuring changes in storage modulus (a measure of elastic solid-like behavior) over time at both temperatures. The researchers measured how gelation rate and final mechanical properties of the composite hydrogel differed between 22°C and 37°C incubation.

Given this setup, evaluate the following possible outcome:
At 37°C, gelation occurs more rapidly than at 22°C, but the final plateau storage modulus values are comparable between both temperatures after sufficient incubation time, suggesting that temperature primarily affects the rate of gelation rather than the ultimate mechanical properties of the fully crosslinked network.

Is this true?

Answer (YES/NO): NO